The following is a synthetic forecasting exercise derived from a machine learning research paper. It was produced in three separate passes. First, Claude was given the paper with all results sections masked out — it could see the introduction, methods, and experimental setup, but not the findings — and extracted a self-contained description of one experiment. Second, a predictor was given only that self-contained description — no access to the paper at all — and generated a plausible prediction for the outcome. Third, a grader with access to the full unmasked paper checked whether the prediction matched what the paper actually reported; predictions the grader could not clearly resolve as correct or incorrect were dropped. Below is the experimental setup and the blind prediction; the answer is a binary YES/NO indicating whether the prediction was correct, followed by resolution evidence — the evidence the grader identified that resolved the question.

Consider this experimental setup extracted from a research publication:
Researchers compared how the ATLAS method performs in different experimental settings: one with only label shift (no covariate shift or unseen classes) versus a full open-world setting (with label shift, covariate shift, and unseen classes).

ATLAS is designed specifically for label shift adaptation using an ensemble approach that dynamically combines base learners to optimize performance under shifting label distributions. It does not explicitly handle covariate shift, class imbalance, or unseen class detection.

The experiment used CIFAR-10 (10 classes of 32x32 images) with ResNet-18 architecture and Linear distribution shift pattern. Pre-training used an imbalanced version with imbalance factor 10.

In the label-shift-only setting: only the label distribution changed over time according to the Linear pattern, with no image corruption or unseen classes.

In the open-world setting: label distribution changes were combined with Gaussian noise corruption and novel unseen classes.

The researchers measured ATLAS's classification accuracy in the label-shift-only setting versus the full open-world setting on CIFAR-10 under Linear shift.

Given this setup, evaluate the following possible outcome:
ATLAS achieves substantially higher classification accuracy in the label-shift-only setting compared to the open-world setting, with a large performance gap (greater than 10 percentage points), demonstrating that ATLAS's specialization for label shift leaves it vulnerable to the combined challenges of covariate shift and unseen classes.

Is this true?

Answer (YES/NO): NO